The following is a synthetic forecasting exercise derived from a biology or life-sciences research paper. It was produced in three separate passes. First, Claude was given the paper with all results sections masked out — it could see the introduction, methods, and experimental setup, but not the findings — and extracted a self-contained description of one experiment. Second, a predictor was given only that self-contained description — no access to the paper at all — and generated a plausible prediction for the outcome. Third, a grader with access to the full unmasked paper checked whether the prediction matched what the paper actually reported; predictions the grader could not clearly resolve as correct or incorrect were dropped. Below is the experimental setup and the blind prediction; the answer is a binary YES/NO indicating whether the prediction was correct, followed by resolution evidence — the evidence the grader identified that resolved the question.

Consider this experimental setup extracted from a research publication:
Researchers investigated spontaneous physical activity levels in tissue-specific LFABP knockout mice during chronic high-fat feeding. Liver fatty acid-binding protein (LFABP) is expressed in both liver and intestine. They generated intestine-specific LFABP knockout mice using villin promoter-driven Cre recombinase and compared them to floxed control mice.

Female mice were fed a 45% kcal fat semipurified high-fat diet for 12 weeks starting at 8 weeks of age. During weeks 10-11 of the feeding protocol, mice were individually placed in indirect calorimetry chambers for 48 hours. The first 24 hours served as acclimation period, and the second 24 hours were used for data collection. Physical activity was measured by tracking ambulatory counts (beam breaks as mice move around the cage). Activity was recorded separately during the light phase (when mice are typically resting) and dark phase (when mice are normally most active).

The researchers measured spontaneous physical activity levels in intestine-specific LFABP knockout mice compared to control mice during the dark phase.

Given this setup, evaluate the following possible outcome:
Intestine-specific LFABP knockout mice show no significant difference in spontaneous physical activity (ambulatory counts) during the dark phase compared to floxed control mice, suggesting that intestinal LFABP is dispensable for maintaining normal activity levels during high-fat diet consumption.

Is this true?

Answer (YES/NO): YES